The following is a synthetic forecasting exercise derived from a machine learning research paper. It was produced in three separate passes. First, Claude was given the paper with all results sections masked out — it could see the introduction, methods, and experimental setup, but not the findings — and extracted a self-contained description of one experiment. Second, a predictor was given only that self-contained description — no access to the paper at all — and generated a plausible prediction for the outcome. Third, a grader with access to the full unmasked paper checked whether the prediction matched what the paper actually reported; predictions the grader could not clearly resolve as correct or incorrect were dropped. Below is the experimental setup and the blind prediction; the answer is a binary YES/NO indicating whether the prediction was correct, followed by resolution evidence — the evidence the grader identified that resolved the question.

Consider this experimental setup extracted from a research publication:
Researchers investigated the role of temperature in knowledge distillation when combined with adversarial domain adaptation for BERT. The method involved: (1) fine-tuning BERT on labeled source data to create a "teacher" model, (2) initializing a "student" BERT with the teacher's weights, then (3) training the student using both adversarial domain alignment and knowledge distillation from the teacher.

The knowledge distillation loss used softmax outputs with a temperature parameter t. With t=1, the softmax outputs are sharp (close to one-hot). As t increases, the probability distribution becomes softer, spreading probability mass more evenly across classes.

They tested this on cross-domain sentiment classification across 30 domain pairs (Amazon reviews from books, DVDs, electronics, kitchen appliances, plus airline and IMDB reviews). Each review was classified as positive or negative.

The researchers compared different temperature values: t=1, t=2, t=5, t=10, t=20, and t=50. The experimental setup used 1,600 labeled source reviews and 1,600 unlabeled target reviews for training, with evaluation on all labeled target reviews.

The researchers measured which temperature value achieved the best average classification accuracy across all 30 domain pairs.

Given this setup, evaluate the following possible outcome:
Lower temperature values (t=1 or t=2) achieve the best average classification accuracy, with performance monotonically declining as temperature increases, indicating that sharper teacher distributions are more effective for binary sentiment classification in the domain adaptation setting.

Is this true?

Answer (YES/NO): NO